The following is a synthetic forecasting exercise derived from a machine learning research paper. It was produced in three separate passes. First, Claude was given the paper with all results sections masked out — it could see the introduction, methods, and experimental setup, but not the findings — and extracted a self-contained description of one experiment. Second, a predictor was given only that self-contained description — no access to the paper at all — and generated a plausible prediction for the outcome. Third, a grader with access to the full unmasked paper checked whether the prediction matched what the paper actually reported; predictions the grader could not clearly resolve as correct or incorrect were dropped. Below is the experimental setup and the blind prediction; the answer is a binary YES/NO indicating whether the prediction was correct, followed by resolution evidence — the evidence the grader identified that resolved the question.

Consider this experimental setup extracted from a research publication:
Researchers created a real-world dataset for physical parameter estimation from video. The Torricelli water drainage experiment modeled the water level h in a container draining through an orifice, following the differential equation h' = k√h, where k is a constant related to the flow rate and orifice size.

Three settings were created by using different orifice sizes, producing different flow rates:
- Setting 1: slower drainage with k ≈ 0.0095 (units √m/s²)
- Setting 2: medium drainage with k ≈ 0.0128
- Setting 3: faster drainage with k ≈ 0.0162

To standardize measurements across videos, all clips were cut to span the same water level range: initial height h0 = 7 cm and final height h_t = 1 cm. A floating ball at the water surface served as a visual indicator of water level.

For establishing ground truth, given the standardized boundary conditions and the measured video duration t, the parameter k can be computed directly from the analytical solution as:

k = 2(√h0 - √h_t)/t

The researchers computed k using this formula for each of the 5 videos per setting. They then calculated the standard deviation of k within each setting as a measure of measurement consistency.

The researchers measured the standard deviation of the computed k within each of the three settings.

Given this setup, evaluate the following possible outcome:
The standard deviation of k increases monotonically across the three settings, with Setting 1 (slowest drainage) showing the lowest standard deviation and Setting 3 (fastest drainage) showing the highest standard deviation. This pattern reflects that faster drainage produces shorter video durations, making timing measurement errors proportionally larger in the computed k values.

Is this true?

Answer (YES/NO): NO